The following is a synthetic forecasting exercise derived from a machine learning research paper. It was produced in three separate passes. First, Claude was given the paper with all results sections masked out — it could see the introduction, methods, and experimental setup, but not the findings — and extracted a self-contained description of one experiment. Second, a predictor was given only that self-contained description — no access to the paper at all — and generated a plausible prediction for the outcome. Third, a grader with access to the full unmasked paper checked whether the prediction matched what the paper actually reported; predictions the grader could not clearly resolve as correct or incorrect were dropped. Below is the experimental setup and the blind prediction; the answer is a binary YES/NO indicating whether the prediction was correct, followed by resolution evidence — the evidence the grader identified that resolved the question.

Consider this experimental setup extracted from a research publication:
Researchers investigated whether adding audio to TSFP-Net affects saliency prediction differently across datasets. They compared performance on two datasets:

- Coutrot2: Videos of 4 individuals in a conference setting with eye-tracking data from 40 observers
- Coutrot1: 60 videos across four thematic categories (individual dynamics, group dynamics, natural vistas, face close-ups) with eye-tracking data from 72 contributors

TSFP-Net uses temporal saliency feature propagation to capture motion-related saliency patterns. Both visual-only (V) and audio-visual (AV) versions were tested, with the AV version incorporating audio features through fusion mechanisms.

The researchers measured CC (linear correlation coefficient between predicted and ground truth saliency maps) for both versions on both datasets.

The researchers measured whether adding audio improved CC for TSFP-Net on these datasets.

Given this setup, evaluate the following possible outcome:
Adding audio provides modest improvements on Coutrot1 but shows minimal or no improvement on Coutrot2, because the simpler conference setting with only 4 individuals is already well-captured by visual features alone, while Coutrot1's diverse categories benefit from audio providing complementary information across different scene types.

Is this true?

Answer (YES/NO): NO